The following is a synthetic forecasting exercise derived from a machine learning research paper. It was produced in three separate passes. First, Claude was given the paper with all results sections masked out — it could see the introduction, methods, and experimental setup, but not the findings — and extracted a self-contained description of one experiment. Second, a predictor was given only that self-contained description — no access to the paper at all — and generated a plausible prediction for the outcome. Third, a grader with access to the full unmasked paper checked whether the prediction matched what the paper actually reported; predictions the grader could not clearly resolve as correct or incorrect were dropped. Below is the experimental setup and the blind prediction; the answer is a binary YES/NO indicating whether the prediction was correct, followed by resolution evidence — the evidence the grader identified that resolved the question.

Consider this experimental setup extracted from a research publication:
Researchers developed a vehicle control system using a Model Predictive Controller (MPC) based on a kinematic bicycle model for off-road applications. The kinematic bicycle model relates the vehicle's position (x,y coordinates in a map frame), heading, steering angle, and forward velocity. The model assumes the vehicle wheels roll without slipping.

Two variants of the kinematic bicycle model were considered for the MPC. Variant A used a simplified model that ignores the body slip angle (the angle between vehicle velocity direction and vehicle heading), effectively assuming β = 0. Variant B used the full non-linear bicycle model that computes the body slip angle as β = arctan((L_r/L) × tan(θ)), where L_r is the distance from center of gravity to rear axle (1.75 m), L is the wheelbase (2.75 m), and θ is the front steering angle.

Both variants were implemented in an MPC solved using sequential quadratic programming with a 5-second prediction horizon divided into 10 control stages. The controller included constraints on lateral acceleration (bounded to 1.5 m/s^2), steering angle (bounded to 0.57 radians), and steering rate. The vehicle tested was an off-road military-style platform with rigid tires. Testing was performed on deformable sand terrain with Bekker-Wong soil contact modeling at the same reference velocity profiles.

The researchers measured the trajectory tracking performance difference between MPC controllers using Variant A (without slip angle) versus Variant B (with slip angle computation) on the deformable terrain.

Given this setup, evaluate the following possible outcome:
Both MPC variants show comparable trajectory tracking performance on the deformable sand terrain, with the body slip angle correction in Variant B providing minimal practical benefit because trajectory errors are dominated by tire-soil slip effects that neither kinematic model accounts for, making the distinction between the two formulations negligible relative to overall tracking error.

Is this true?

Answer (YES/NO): NO